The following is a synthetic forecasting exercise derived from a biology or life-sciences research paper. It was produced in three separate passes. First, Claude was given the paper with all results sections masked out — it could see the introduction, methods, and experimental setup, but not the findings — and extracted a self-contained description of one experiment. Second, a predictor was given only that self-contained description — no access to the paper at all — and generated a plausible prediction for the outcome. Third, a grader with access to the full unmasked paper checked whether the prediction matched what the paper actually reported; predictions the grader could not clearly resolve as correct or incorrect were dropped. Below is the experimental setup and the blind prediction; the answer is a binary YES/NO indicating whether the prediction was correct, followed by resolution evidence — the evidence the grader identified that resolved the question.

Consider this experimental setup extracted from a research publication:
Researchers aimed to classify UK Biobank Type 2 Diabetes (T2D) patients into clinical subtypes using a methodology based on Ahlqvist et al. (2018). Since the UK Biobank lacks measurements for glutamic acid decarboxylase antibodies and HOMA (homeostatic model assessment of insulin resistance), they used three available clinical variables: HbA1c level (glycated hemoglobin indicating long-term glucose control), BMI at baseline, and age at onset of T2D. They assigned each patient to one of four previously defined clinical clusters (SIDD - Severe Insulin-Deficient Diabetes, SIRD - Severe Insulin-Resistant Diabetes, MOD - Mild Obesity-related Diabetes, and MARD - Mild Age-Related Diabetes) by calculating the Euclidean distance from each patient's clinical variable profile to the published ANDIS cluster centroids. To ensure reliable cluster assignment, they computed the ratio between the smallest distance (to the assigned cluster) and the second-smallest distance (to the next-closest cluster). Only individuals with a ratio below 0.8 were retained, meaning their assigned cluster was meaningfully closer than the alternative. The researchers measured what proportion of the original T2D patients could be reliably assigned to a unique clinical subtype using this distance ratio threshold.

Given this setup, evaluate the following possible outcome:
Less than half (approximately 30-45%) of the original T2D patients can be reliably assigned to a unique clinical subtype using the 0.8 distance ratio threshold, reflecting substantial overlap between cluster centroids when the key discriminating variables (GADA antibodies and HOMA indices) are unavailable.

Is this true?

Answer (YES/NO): NO